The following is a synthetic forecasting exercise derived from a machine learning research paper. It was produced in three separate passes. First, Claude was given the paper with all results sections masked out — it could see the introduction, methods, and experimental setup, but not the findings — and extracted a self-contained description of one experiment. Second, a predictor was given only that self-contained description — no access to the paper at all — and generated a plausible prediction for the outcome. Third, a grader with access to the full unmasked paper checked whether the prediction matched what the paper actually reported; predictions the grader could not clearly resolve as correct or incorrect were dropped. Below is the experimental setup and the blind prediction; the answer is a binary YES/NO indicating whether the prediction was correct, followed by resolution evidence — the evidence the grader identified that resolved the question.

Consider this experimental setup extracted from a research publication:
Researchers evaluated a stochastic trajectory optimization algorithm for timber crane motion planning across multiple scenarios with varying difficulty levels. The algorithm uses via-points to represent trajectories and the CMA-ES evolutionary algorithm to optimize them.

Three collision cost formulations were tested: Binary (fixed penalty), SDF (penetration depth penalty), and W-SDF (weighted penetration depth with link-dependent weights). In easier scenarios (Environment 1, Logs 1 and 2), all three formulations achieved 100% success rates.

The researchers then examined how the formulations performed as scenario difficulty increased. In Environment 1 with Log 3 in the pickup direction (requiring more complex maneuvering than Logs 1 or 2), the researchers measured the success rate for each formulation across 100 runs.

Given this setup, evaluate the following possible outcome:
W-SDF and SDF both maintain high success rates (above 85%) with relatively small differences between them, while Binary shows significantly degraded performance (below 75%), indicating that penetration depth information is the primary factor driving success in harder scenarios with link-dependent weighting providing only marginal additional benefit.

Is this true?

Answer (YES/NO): NO